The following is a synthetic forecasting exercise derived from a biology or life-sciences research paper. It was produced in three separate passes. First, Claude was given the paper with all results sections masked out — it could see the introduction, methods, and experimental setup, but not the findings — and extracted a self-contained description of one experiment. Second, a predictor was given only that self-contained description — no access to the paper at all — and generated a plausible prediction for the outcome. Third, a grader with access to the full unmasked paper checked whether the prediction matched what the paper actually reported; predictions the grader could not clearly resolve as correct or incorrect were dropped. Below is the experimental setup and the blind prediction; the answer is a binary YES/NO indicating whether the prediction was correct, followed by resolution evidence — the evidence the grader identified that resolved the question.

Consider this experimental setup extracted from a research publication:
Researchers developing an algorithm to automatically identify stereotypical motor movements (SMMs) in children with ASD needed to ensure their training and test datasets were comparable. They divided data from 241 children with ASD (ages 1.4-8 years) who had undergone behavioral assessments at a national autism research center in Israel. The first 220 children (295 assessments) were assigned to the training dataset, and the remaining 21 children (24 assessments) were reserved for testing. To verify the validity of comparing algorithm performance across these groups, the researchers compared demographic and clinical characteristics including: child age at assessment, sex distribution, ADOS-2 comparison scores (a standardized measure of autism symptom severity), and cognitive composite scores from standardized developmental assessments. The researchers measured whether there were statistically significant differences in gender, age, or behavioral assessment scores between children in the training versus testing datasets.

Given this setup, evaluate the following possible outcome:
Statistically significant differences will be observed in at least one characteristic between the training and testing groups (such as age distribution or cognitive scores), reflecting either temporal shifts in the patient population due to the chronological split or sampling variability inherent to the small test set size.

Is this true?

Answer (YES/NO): NO